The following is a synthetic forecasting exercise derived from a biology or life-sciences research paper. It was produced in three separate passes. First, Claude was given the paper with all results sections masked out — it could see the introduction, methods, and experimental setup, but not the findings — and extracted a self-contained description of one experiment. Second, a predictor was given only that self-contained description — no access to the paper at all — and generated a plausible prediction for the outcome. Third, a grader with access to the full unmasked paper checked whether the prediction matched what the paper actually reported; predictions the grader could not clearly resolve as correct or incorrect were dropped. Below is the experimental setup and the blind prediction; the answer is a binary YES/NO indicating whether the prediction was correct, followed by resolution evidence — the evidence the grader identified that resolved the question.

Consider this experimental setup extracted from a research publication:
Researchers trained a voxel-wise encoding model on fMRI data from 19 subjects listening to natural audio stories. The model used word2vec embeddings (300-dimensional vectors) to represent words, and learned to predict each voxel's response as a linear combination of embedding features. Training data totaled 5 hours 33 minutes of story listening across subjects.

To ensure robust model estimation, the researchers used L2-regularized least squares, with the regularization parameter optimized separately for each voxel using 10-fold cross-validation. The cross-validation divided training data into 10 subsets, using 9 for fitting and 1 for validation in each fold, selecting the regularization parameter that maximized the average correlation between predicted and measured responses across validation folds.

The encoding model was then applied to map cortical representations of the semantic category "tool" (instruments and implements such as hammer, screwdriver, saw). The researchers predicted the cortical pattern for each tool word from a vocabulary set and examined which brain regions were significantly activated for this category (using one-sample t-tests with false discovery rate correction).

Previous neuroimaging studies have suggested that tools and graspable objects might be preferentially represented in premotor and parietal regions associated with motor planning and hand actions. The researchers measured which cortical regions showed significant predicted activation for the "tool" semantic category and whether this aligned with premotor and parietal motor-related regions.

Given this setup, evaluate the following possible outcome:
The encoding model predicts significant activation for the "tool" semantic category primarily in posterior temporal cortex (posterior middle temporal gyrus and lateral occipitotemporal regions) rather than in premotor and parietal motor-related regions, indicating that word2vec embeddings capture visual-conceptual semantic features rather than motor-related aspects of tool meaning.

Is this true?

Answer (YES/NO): NO